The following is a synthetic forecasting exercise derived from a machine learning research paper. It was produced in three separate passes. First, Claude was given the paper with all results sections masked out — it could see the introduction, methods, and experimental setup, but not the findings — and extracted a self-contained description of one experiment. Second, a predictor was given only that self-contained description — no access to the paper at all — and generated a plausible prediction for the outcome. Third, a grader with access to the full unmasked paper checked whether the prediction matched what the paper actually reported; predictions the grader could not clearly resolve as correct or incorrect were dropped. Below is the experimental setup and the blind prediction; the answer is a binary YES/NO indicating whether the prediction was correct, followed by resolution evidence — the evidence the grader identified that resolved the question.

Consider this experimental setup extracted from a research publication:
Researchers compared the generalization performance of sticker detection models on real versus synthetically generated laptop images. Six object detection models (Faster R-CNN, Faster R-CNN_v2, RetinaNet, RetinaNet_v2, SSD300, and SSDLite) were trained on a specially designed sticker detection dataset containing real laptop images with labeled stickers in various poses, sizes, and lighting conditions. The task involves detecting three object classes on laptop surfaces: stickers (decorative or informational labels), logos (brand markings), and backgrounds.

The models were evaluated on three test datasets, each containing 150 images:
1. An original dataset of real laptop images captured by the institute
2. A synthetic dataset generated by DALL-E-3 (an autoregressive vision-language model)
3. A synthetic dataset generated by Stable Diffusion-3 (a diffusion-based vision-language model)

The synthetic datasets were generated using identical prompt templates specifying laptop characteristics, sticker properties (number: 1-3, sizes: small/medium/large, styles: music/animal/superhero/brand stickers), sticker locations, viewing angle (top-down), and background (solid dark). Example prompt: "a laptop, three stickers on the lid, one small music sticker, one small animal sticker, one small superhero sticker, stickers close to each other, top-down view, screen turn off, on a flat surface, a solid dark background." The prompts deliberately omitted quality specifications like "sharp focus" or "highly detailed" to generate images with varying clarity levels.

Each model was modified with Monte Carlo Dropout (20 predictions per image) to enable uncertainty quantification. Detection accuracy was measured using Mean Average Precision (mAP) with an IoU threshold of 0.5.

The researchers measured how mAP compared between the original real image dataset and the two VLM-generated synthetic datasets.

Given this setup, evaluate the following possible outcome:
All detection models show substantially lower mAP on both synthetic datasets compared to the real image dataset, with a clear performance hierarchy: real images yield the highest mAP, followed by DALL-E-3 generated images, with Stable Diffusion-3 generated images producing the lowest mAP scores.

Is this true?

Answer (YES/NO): NO